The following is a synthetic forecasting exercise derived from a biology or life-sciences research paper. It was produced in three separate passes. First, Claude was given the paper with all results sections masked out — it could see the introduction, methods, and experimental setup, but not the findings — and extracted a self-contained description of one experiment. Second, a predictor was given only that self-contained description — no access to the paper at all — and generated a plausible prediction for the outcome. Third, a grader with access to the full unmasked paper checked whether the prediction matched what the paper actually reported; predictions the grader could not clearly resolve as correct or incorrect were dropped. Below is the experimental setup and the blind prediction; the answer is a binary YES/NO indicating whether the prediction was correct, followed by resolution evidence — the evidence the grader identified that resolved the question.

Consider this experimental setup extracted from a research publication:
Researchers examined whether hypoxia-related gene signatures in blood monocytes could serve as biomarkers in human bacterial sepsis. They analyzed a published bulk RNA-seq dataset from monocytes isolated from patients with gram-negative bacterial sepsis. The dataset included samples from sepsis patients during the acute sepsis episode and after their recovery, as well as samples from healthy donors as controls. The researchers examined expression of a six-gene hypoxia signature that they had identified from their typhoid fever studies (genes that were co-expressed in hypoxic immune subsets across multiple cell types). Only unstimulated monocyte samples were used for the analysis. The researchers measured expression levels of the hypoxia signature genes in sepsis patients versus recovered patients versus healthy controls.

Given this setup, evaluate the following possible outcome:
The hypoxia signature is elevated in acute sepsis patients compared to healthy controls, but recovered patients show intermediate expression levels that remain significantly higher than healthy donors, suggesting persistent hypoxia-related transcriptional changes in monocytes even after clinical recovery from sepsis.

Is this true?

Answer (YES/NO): NO